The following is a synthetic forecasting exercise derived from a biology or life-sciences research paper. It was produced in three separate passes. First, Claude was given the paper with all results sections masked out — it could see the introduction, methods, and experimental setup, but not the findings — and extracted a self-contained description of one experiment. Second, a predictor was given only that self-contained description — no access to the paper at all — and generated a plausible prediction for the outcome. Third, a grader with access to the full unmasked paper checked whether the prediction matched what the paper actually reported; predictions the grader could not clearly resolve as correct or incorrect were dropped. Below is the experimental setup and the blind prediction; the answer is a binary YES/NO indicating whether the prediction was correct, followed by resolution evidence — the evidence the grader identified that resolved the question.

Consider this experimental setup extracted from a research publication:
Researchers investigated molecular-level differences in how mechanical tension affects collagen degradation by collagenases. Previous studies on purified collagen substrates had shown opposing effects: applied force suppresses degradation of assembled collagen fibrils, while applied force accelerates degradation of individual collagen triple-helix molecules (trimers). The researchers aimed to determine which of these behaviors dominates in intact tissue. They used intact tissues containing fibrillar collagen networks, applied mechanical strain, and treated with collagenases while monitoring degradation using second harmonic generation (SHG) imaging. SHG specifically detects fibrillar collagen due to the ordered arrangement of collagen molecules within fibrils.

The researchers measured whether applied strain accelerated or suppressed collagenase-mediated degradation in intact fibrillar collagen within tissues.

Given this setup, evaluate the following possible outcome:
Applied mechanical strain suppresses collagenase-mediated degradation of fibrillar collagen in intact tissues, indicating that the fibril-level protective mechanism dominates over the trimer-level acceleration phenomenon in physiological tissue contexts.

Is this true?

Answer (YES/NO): YES